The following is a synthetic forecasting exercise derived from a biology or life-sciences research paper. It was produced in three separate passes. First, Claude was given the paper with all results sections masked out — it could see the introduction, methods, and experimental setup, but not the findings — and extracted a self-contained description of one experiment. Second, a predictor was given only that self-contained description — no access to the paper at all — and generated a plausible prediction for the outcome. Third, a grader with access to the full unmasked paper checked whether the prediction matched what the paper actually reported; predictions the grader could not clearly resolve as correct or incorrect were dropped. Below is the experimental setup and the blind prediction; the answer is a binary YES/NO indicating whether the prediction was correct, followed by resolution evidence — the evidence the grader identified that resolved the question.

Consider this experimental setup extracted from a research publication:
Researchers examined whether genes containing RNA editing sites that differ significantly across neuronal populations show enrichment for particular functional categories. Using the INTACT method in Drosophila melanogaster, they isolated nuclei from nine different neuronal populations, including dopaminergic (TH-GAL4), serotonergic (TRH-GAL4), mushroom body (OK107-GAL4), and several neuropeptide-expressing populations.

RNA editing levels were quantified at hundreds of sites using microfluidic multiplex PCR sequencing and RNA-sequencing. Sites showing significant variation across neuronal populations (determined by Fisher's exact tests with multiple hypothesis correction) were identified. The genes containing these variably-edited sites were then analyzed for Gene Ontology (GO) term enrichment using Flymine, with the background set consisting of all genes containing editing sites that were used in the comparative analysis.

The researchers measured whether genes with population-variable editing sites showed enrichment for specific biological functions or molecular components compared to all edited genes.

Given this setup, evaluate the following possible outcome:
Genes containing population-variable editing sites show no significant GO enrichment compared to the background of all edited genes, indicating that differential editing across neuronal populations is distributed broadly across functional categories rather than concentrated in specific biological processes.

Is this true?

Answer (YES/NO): NO